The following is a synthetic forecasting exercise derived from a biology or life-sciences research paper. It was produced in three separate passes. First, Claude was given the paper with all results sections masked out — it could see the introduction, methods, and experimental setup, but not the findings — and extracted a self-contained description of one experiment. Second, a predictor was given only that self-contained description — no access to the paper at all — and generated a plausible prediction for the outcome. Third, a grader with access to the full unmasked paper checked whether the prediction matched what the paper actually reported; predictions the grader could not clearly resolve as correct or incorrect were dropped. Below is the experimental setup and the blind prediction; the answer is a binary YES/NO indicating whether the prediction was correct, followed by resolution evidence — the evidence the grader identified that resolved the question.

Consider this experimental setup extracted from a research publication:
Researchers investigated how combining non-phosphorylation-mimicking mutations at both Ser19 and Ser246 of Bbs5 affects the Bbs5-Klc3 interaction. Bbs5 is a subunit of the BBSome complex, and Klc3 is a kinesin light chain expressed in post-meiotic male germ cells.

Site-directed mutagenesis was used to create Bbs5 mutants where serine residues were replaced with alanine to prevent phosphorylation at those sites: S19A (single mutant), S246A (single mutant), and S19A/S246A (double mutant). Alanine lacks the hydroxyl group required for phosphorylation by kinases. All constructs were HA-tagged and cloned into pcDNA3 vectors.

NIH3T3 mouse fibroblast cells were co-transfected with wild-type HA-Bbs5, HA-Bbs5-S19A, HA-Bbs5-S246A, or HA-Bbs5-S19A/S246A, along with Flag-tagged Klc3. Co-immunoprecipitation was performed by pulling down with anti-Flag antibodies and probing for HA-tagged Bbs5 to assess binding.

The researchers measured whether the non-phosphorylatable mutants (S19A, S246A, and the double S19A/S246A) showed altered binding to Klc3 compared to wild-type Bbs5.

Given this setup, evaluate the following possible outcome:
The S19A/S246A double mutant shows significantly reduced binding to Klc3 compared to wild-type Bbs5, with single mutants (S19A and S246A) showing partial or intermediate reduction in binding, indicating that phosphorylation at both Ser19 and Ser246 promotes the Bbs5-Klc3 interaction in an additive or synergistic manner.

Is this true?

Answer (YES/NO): NO